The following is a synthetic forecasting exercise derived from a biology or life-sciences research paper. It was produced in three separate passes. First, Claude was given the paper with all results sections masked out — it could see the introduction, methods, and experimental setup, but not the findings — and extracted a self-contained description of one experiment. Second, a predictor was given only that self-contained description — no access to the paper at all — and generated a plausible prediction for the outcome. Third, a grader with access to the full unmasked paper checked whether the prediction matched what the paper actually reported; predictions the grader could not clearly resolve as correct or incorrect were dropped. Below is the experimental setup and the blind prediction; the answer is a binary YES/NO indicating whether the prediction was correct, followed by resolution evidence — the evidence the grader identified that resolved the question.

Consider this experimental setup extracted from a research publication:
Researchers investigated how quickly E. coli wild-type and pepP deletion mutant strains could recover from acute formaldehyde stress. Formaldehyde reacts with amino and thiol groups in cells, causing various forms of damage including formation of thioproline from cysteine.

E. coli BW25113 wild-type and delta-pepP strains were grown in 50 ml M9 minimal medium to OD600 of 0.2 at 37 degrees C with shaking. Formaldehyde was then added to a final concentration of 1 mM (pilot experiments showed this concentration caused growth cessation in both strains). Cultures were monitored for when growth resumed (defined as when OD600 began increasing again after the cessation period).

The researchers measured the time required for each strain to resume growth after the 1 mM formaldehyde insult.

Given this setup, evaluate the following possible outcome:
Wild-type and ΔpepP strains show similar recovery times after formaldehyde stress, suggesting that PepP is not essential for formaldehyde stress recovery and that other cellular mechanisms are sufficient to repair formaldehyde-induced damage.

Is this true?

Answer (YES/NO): NO